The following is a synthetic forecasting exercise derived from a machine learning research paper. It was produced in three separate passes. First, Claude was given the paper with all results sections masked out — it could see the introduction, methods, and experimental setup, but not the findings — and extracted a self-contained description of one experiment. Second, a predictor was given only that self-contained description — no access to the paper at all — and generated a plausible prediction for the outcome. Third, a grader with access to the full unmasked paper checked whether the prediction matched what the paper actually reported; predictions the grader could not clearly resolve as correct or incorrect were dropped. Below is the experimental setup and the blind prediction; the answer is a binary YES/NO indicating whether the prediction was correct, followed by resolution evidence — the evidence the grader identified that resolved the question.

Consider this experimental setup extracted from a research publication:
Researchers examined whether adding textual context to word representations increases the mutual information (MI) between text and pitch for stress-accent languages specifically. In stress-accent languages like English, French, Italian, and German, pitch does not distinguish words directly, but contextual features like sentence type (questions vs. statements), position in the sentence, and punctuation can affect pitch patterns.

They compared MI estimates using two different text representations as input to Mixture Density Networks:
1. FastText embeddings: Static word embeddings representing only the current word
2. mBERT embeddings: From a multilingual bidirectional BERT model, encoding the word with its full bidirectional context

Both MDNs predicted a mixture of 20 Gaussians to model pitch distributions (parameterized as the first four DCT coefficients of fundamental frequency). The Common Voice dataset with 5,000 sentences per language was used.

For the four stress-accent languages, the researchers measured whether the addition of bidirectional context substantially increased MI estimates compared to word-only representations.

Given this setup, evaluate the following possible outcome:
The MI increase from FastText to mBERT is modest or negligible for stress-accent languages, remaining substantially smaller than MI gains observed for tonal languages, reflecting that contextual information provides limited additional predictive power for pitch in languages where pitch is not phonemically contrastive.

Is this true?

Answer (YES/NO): NO